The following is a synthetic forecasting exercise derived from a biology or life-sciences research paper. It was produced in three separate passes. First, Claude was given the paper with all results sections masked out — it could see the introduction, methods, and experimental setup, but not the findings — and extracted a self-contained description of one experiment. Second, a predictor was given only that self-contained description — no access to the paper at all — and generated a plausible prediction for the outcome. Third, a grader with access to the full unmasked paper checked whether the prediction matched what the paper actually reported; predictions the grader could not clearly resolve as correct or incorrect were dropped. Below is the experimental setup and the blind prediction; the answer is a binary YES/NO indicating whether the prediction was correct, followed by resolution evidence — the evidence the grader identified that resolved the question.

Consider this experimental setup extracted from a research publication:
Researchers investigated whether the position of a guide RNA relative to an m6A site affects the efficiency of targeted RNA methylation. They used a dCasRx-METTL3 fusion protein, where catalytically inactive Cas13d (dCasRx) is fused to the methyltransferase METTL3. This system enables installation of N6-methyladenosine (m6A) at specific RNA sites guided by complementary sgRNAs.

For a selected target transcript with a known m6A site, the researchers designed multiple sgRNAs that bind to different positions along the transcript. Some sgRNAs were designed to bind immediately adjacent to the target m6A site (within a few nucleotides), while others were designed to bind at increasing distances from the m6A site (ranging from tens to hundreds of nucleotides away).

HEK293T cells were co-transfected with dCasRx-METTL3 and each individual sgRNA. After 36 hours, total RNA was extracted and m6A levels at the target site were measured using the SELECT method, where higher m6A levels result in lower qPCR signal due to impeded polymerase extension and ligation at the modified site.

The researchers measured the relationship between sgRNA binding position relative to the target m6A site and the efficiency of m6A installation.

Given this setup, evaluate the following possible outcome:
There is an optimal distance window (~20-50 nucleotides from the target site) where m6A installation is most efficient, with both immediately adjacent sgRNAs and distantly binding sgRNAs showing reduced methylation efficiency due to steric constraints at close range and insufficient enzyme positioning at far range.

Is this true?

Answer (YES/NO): NO